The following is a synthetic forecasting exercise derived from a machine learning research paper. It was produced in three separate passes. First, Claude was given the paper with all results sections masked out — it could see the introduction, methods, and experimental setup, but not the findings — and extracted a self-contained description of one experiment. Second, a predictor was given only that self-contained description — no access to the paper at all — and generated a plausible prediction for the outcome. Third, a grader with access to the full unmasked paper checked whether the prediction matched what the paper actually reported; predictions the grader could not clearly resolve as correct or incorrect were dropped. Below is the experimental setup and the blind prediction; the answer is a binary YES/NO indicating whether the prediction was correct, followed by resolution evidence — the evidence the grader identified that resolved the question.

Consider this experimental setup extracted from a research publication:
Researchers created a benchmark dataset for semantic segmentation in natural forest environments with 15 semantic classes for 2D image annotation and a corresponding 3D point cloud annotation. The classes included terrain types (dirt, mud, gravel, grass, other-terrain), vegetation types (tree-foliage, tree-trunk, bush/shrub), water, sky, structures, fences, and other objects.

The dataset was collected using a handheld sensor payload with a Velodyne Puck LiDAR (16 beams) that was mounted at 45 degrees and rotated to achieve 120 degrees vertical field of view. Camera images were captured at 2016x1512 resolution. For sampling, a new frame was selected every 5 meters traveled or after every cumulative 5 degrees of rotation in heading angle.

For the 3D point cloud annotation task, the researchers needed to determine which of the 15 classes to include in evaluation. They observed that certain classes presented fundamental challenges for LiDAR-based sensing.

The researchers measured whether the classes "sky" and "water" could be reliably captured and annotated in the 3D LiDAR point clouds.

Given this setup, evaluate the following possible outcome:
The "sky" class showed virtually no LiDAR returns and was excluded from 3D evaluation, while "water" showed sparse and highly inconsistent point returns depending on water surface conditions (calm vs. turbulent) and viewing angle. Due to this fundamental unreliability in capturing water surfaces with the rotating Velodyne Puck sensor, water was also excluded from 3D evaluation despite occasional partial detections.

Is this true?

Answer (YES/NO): NO